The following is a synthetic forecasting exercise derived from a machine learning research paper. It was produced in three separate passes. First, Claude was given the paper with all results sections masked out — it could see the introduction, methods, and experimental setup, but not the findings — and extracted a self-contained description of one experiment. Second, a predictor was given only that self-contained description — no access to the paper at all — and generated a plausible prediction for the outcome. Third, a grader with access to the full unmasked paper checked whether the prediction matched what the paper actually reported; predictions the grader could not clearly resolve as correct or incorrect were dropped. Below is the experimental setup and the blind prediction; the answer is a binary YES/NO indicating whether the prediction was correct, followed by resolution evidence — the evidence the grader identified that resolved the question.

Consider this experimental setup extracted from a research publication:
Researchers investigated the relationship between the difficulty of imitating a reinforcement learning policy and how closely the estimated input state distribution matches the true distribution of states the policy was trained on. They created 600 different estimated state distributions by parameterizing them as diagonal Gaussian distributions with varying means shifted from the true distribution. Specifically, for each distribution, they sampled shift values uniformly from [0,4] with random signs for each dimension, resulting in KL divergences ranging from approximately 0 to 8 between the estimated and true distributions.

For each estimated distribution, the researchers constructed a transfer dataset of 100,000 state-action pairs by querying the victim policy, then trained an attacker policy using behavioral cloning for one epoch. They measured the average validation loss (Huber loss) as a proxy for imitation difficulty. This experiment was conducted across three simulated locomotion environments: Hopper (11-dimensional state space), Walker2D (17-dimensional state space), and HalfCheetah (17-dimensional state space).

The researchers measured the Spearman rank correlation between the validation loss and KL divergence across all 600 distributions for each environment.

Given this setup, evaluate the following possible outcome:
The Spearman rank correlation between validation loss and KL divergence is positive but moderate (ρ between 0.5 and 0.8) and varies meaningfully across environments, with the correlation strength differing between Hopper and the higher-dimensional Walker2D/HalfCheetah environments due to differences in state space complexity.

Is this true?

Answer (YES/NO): NO